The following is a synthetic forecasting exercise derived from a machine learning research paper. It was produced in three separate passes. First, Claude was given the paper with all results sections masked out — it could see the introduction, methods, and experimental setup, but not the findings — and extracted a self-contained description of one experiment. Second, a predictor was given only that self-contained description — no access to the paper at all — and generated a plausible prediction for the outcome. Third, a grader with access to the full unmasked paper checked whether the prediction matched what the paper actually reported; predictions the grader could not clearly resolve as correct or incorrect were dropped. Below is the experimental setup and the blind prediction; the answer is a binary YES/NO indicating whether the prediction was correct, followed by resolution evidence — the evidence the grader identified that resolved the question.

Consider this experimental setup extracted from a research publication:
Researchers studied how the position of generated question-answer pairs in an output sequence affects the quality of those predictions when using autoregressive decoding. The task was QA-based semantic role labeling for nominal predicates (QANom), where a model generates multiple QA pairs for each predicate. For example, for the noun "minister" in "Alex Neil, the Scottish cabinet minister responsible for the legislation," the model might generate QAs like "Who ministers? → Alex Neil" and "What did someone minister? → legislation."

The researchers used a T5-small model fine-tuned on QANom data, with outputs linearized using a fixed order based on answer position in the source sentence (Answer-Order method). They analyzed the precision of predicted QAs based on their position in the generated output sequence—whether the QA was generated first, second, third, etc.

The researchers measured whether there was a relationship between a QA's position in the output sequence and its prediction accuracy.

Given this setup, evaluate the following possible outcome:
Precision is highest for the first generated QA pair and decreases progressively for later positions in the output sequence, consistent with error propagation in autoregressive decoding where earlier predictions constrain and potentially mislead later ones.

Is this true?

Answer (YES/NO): YES